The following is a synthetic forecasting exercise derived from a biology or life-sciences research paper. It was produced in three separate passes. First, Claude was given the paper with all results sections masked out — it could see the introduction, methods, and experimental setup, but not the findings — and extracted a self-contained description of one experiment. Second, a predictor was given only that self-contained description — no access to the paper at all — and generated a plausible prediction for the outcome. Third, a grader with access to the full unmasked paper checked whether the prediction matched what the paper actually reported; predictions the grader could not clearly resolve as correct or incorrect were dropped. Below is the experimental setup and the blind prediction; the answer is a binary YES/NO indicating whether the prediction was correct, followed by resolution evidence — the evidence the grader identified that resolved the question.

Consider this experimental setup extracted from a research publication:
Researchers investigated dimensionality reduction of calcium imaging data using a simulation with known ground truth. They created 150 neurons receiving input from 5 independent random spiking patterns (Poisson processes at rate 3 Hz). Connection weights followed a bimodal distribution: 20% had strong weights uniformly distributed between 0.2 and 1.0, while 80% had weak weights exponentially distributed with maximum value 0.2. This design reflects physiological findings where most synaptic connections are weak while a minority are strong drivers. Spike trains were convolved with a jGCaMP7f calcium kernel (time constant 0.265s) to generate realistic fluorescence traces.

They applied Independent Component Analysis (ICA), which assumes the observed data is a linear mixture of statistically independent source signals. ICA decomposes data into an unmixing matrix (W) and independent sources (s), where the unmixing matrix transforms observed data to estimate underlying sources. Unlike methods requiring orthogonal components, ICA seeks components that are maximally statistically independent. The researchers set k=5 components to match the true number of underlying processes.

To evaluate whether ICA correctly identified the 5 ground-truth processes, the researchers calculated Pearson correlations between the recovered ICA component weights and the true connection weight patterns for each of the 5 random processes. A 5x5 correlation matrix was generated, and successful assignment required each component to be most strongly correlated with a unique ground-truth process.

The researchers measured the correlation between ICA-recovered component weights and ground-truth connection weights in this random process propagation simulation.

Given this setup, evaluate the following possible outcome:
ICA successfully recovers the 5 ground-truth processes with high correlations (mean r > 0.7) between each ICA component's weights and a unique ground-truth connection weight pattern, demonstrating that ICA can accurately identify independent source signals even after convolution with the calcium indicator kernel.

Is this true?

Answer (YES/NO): NO